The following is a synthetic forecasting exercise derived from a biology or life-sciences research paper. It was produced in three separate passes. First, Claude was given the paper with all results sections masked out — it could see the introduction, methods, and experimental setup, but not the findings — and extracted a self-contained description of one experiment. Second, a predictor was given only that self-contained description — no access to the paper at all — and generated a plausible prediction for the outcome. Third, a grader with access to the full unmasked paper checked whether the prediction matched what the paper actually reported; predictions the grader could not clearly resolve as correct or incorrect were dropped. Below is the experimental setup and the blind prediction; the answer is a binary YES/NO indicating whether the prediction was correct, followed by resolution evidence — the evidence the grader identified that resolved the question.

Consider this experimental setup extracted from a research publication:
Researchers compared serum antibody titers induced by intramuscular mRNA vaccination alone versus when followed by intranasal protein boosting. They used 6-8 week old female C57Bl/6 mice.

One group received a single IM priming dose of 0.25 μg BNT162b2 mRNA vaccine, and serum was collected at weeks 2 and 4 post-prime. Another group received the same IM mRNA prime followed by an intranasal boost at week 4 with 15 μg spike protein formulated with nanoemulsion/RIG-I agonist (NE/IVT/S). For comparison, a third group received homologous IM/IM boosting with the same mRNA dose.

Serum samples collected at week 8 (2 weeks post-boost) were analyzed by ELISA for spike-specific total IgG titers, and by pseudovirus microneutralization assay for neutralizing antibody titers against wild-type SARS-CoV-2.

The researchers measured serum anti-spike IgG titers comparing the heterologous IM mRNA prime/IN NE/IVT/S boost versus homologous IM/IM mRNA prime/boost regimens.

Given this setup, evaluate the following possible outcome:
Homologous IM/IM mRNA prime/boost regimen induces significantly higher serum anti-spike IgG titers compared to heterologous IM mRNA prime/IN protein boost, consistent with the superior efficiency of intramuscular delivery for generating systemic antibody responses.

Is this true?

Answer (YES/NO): NO